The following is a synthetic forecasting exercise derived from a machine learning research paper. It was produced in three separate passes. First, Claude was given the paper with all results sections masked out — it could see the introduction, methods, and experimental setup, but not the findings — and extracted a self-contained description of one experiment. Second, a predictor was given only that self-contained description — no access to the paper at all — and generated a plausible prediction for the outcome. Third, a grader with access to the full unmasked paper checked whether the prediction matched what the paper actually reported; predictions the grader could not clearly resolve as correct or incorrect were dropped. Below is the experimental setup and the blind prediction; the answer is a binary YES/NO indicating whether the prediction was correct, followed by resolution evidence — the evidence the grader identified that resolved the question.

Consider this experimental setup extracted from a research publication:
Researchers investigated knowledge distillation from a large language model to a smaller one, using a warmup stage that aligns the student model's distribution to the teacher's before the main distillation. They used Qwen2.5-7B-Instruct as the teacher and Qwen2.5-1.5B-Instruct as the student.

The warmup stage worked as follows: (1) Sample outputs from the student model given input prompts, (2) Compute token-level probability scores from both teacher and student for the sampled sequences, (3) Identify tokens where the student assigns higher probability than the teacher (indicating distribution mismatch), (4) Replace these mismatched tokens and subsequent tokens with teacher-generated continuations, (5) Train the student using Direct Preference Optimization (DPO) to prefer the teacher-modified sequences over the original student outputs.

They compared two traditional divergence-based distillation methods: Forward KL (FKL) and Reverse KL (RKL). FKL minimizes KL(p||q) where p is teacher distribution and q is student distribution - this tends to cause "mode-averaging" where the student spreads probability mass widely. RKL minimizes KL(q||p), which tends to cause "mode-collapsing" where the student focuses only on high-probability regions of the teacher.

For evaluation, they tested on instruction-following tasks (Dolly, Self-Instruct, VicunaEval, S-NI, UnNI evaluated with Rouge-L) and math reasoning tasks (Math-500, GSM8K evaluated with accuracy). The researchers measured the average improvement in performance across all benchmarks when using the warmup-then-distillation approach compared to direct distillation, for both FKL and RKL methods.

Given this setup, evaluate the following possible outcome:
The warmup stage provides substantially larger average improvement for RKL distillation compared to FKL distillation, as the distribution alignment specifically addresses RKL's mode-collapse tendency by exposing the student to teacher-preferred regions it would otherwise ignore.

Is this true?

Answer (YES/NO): NO